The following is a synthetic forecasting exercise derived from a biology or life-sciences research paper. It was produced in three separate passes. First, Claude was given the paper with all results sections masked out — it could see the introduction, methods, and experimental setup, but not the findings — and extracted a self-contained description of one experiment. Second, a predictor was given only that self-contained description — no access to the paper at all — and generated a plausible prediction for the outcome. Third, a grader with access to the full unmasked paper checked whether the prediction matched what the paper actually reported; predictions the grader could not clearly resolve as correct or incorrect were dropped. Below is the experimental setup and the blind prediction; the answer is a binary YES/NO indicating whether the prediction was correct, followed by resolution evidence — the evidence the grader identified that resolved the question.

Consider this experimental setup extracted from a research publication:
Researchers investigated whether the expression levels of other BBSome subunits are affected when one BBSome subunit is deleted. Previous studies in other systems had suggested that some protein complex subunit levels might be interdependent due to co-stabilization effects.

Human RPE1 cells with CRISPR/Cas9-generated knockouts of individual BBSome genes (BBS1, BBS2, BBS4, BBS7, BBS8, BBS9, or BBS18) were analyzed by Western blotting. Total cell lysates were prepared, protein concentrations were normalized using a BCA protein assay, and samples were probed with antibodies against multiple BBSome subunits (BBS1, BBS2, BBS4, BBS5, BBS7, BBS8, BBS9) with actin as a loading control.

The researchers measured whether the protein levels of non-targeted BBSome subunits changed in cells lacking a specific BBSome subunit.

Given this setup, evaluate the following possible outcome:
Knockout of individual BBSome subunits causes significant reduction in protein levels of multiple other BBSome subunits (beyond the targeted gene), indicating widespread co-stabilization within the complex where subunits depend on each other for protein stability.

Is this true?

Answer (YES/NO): YES